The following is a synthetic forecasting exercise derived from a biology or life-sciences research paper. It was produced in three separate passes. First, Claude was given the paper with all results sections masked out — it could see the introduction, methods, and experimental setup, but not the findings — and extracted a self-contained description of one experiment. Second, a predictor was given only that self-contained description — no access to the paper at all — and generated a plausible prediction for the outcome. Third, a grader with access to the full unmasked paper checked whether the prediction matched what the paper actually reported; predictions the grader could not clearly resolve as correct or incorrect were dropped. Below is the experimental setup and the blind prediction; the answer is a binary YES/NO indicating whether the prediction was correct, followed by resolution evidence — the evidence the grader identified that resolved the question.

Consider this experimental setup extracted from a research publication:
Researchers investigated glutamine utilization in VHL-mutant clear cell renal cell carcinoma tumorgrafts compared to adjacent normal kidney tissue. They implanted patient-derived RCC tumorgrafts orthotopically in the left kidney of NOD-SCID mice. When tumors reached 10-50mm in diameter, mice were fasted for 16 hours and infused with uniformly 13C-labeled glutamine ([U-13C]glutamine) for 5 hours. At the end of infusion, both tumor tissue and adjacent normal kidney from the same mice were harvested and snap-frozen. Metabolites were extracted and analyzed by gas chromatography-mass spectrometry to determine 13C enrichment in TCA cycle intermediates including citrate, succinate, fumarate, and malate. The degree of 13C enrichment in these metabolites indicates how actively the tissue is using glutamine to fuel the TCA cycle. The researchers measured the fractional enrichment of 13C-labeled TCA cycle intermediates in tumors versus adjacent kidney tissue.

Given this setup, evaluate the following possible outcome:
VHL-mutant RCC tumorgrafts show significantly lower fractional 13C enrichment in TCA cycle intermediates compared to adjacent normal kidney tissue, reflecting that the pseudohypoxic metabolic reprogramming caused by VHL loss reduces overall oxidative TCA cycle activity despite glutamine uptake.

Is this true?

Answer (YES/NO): NO